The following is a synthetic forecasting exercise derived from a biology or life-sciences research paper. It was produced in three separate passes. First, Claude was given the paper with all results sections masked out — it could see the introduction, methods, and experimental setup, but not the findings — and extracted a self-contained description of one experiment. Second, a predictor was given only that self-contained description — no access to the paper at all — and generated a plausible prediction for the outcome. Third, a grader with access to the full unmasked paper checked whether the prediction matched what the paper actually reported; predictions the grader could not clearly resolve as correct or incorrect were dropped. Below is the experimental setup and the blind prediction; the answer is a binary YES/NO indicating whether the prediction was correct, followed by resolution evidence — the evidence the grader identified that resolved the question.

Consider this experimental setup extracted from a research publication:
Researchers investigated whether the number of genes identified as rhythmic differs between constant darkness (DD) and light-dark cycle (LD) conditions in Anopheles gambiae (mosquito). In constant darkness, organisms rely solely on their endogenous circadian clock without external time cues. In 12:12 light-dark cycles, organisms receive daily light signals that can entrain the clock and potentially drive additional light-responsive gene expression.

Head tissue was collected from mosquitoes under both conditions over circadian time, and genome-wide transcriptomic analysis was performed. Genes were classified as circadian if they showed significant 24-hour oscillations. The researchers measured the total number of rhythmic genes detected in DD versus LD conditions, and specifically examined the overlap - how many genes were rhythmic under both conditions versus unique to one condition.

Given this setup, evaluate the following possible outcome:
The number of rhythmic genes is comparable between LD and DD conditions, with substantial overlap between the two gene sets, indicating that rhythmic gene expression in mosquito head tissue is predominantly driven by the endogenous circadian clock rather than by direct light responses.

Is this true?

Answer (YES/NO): NO